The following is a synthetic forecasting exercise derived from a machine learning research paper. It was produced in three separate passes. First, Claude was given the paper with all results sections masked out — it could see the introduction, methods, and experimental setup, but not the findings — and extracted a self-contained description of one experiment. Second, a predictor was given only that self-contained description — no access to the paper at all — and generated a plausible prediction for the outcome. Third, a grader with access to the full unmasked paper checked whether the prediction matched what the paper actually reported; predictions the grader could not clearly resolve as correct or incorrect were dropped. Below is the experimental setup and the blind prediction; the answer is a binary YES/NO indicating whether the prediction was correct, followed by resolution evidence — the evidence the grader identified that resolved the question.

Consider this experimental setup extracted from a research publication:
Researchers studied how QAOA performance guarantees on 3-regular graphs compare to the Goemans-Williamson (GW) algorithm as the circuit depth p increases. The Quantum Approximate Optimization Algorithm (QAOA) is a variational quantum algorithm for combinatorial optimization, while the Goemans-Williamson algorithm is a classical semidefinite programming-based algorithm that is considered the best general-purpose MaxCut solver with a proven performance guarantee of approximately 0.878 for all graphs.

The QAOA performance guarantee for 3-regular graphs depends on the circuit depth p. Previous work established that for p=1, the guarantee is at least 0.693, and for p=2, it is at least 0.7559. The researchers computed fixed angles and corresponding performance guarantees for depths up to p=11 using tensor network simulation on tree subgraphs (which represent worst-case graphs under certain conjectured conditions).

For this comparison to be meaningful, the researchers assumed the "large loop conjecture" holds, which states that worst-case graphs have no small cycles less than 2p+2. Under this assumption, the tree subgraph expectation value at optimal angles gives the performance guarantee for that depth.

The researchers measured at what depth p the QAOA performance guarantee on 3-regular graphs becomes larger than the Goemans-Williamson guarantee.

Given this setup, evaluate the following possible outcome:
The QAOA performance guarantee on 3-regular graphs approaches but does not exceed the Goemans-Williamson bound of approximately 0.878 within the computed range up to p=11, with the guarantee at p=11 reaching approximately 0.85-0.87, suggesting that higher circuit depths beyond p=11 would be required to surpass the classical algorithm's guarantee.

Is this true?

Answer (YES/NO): NO